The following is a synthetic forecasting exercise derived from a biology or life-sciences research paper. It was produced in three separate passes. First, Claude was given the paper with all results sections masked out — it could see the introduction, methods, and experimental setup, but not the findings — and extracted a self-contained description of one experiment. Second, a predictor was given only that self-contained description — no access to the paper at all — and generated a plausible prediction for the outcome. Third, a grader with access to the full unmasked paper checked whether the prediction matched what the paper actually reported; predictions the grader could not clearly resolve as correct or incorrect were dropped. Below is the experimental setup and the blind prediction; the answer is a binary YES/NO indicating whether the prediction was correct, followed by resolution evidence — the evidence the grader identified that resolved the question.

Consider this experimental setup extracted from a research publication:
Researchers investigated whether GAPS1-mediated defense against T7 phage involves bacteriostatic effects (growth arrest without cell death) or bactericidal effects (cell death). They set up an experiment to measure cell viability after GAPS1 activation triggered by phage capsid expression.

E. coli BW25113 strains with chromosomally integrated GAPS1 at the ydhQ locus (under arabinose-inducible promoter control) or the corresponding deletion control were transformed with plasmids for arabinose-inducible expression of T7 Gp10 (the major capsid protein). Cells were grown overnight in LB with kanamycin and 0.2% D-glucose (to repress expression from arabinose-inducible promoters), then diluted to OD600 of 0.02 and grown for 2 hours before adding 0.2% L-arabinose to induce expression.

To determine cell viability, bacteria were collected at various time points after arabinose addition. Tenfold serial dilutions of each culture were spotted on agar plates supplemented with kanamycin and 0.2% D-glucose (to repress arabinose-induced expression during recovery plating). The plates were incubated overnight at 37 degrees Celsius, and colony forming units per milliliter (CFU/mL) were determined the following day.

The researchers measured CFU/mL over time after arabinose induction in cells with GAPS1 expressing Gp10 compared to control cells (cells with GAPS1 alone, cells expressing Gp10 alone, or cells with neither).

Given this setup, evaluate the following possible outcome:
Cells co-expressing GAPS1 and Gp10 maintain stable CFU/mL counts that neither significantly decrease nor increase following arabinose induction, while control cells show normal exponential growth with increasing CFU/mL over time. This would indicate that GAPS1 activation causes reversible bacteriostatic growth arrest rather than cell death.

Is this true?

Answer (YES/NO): YES